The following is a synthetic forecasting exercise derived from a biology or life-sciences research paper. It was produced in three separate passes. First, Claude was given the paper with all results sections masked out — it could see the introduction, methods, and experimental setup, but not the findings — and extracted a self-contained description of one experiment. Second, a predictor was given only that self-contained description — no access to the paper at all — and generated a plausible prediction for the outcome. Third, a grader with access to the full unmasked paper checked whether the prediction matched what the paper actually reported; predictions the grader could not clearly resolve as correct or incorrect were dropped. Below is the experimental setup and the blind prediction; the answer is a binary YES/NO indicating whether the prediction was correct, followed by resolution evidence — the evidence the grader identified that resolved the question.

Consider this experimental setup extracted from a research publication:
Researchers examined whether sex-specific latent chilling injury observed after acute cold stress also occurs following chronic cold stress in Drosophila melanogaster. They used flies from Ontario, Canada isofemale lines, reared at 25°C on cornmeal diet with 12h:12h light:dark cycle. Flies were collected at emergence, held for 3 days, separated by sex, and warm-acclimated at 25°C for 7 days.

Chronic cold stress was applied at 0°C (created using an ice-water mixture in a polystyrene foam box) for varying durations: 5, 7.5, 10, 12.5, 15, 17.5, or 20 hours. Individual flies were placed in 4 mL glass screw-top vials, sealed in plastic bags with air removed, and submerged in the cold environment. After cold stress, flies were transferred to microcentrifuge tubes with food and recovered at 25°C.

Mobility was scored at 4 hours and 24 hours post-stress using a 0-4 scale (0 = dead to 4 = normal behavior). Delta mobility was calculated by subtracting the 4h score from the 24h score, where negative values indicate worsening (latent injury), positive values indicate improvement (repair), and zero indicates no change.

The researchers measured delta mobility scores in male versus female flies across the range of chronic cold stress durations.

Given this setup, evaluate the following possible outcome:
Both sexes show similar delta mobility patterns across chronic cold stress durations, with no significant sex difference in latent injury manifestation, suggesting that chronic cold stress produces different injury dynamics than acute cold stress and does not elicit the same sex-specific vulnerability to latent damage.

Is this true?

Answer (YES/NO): NO